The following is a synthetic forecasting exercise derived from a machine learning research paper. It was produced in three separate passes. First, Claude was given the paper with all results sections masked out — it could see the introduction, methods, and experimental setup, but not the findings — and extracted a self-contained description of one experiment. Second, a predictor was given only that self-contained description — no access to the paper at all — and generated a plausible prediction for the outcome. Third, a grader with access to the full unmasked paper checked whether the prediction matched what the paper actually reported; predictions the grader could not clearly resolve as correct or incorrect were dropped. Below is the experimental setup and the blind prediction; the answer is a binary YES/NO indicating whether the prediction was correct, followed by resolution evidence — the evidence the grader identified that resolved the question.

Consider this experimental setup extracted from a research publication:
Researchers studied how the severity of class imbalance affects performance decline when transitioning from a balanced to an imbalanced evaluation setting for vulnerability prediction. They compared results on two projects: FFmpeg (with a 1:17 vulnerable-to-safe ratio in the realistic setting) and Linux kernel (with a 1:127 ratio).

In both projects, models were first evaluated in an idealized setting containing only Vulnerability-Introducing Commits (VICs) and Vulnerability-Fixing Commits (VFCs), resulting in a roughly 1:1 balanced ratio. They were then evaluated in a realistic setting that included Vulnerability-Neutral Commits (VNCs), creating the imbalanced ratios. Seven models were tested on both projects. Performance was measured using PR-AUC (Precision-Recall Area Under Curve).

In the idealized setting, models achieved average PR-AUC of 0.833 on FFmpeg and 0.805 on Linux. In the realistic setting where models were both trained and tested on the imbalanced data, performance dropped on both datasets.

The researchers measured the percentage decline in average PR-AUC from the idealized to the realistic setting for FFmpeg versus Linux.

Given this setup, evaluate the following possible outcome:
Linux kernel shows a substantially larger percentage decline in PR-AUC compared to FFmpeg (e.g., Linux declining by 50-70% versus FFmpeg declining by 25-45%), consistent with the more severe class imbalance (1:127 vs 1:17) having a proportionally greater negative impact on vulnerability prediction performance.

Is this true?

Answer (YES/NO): NO